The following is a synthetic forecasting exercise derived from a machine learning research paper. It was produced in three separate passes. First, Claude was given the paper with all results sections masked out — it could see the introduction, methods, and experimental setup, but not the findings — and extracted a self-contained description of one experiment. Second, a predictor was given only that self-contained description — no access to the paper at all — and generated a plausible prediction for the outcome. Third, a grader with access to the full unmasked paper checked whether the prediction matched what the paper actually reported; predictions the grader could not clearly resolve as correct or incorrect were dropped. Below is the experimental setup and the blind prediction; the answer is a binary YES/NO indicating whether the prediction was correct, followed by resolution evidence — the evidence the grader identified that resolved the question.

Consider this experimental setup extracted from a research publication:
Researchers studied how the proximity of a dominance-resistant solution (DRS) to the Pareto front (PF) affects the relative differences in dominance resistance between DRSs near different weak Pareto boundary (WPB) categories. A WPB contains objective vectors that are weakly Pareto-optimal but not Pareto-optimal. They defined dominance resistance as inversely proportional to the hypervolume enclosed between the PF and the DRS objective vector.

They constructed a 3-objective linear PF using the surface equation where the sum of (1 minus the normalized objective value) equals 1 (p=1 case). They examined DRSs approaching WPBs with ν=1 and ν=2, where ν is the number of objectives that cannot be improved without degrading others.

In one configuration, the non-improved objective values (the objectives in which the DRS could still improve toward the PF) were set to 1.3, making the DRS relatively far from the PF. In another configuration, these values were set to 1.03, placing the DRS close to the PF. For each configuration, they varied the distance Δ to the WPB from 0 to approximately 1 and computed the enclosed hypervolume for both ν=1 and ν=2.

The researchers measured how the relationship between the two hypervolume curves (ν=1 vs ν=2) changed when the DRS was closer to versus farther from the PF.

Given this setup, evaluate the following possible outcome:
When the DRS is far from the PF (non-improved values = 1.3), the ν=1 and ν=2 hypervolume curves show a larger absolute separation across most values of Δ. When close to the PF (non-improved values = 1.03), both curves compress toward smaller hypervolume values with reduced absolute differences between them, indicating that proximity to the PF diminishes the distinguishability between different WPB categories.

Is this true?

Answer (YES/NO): YES